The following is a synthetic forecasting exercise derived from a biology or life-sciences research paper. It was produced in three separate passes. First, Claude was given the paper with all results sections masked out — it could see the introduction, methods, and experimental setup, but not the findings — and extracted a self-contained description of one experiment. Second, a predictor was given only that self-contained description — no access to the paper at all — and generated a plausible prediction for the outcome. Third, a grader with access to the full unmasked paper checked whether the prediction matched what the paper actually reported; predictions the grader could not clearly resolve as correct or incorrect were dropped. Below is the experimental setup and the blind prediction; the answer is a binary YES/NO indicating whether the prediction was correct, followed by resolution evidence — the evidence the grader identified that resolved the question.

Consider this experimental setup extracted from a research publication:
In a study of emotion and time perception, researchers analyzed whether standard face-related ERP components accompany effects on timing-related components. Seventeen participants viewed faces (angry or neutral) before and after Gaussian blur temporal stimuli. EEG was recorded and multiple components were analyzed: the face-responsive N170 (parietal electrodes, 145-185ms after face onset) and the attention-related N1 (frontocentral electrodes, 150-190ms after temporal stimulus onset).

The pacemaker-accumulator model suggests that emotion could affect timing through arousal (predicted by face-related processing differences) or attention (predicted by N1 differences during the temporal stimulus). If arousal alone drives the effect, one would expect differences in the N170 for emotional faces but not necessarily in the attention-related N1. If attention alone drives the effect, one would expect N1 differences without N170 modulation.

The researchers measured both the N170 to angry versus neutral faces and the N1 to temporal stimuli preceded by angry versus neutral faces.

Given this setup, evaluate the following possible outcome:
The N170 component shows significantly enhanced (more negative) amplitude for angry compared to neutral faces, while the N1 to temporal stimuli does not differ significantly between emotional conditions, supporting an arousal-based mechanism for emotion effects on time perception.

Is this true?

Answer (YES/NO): NO